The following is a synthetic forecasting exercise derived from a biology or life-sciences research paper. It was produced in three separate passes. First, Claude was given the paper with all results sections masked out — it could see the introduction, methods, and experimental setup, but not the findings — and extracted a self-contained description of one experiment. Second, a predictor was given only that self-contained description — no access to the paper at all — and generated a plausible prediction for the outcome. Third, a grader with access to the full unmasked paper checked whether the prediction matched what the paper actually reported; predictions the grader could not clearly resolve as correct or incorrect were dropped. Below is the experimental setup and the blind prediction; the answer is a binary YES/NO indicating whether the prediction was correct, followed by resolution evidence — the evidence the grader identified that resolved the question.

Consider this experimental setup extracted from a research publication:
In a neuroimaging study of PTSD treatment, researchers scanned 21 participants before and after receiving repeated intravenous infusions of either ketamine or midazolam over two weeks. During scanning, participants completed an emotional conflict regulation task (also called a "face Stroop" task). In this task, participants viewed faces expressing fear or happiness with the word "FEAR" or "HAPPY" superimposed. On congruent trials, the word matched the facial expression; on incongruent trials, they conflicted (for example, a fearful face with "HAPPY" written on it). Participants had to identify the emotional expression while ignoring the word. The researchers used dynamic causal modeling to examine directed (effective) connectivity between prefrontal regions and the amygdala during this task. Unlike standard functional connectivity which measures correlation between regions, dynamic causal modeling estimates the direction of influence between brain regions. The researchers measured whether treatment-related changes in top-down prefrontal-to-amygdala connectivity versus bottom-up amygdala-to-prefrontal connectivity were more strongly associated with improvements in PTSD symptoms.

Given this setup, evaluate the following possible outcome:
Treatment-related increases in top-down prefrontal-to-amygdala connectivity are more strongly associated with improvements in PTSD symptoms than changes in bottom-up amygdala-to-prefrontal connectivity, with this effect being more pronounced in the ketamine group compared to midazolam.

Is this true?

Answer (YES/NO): YES